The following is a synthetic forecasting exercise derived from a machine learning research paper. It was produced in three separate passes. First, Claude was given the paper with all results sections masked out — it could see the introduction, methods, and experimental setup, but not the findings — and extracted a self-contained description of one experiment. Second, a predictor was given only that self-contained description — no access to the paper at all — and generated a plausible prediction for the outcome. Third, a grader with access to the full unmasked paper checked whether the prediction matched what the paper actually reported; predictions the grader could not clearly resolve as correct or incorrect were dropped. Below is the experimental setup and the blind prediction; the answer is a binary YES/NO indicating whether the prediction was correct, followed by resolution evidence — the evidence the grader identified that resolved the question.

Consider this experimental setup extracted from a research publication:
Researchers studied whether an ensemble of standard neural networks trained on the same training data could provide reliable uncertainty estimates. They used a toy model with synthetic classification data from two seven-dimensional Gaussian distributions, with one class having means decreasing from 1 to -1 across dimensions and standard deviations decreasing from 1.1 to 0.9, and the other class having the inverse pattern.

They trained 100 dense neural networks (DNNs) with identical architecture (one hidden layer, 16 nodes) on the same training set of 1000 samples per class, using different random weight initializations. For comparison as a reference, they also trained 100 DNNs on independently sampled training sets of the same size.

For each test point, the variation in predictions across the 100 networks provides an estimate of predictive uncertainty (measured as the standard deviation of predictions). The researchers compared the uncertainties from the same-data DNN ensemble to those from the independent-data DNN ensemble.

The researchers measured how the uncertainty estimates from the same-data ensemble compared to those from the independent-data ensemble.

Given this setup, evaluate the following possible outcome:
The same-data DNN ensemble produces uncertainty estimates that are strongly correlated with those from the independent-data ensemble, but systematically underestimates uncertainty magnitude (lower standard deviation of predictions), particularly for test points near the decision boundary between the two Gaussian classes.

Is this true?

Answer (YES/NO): NO